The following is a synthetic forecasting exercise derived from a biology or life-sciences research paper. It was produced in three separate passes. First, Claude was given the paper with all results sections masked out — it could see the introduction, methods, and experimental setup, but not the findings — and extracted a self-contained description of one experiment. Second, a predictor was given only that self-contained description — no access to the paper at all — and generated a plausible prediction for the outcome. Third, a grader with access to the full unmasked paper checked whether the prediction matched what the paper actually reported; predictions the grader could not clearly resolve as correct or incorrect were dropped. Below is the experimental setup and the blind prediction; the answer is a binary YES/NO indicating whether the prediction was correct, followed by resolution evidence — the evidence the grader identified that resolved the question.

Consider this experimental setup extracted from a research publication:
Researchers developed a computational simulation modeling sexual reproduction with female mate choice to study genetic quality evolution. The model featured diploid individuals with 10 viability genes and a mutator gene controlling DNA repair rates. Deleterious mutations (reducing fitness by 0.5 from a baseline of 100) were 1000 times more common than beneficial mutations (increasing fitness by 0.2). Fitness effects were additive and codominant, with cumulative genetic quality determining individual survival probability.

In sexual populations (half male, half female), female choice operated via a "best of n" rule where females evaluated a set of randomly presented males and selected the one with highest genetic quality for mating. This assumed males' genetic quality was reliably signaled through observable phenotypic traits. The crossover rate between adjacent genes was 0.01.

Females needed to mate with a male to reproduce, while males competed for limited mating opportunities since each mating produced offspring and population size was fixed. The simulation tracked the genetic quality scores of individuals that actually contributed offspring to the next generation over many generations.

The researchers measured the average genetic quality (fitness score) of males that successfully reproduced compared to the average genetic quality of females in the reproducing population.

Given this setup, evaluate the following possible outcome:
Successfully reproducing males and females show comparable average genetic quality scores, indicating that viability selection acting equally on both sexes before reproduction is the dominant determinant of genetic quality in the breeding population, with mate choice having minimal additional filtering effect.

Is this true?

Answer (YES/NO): NO